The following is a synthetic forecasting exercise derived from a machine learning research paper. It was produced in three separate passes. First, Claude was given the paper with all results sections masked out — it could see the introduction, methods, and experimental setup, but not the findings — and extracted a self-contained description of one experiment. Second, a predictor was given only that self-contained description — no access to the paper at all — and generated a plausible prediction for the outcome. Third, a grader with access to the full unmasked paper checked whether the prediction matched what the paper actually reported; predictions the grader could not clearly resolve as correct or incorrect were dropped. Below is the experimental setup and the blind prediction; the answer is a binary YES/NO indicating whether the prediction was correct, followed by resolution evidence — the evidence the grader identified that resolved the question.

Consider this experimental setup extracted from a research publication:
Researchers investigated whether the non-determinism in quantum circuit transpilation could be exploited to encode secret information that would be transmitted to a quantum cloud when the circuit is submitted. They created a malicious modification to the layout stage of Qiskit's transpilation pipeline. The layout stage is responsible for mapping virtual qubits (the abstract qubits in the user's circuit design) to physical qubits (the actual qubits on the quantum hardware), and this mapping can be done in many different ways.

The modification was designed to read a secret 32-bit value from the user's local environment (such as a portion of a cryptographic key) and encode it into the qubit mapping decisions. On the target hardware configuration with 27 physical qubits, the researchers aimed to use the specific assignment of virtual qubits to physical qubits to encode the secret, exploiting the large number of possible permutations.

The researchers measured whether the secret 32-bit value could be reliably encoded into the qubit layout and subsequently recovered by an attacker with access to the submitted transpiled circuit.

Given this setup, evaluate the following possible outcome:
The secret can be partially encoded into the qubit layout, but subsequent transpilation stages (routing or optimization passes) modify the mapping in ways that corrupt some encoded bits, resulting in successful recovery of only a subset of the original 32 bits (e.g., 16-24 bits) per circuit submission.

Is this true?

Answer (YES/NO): NO